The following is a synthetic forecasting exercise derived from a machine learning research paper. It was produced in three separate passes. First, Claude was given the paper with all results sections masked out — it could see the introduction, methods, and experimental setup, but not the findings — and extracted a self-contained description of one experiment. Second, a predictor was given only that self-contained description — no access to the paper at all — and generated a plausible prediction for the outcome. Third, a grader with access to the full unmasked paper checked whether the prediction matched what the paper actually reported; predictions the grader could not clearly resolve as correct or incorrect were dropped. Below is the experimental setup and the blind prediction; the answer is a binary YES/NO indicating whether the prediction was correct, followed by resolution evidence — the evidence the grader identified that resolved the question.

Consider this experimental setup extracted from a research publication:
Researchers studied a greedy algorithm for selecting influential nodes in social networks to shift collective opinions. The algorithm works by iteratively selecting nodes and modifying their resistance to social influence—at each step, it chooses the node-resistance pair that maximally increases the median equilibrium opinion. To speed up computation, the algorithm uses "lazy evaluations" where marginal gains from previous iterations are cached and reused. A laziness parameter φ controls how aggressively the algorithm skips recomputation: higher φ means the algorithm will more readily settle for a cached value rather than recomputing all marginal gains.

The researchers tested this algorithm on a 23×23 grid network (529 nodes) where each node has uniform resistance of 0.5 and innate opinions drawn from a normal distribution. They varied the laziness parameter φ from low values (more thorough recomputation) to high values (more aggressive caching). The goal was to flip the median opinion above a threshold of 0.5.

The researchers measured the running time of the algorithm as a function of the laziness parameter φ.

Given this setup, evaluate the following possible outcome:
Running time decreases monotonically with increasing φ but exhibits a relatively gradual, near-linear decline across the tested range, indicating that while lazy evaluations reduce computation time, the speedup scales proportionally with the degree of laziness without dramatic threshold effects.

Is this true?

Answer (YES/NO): NO